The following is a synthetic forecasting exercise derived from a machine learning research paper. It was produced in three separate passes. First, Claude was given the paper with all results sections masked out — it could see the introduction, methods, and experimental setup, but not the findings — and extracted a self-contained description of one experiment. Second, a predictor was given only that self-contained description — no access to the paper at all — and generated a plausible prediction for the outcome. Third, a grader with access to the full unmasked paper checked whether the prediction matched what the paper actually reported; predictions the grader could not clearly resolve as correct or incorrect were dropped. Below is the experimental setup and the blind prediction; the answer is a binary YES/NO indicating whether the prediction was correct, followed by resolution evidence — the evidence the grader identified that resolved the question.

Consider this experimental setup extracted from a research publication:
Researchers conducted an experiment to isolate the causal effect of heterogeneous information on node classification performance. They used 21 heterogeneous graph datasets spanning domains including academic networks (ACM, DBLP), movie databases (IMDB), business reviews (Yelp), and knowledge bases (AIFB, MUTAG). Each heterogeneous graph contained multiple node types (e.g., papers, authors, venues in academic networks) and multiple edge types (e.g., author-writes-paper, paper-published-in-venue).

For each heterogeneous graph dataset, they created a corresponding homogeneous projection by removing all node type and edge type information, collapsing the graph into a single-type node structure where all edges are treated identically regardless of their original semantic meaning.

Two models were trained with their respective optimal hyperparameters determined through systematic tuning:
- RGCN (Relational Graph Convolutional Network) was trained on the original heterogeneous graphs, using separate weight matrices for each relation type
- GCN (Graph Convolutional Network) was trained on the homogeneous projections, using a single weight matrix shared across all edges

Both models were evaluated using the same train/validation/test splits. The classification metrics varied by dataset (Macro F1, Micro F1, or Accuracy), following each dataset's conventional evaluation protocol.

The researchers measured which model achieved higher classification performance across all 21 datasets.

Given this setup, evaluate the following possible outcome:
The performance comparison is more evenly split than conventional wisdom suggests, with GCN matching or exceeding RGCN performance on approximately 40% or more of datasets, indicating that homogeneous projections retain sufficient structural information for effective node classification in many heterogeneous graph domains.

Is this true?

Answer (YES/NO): NO